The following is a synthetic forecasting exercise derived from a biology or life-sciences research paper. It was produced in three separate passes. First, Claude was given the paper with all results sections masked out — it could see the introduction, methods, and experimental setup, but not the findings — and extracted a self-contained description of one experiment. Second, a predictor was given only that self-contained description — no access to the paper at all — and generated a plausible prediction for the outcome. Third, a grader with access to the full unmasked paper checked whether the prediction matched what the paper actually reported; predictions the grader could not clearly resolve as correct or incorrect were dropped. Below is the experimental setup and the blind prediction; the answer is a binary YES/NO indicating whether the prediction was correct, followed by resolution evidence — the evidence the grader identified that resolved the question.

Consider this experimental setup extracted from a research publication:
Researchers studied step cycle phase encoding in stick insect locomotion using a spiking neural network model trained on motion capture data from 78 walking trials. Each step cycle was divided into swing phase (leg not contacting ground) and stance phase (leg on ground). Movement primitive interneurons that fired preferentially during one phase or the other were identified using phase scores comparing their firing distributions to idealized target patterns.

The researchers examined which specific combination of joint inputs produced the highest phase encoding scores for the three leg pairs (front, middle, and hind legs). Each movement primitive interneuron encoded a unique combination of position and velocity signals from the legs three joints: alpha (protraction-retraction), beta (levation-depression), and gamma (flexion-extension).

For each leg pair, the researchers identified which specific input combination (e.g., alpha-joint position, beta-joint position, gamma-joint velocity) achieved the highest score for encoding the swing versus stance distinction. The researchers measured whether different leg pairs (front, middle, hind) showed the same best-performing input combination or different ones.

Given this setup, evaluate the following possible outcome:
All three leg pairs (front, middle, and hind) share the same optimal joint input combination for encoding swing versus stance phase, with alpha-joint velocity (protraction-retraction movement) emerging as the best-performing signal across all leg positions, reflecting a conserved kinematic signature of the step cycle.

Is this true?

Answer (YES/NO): NO